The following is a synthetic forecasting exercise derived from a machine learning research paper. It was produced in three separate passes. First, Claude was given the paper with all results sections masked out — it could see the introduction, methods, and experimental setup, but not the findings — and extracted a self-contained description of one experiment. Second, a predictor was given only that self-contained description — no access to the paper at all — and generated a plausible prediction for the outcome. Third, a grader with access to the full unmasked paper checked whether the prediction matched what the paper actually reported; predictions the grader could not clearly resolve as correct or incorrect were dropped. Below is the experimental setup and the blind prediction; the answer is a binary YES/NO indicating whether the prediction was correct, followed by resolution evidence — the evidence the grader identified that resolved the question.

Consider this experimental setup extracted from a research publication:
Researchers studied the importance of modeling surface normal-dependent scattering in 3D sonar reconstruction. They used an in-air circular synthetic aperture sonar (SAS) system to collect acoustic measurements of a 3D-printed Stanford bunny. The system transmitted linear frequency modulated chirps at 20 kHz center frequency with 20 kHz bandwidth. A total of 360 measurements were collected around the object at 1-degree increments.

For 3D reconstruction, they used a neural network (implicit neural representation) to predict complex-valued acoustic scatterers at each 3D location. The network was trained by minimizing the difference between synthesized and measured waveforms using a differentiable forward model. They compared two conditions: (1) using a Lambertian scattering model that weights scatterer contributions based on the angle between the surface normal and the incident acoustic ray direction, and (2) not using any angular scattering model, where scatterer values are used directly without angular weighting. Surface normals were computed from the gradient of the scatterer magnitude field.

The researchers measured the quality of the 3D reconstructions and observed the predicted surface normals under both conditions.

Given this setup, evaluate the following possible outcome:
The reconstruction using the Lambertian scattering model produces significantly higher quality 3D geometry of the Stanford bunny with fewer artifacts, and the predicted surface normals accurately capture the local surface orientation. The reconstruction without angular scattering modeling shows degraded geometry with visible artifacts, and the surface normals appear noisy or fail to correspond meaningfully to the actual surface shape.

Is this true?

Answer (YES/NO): YES